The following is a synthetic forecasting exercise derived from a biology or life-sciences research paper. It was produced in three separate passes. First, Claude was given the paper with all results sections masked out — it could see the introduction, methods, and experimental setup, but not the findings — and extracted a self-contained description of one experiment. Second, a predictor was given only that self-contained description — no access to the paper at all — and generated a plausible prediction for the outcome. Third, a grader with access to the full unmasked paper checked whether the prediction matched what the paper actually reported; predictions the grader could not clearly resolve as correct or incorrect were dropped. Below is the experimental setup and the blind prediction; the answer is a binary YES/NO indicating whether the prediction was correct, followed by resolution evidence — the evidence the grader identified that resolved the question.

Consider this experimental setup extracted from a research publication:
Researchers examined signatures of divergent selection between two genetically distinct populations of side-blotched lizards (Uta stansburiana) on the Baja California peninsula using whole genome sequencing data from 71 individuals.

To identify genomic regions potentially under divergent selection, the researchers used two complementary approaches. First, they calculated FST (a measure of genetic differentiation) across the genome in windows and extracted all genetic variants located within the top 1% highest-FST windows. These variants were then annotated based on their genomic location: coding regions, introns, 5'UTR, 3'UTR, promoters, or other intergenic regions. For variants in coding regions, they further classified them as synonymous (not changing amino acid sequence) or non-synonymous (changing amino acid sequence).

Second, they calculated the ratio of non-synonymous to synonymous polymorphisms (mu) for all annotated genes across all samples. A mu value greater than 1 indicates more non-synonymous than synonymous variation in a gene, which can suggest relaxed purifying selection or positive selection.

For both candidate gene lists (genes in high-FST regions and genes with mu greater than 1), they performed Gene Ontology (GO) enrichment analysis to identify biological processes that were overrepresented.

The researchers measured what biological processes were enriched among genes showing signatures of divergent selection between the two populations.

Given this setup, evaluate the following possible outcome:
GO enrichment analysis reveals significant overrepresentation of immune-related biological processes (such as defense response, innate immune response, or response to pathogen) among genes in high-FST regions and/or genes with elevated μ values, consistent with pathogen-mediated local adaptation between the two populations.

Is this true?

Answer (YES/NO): NO